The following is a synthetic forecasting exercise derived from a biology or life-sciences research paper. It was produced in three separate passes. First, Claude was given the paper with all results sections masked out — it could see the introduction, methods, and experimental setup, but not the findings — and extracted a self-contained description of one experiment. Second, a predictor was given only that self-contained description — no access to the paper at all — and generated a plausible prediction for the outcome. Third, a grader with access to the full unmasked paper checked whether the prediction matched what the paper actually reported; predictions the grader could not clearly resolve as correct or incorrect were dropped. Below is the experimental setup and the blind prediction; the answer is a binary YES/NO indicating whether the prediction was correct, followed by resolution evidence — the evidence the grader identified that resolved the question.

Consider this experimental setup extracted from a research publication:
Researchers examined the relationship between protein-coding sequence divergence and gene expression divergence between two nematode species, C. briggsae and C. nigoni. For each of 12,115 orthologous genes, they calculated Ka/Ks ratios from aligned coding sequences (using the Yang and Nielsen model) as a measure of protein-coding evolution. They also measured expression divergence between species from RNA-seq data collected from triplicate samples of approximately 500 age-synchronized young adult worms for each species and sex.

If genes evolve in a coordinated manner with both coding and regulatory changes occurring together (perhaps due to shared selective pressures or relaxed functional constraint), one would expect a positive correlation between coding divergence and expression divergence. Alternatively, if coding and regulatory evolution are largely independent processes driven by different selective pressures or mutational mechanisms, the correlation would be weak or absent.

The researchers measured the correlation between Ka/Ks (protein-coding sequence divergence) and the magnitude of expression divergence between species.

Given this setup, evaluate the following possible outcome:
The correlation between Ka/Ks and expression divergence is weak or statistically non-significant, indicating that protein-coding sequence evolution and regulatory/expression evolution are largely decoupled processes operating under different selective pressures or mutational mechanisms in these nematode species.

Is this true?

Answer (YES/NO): YES